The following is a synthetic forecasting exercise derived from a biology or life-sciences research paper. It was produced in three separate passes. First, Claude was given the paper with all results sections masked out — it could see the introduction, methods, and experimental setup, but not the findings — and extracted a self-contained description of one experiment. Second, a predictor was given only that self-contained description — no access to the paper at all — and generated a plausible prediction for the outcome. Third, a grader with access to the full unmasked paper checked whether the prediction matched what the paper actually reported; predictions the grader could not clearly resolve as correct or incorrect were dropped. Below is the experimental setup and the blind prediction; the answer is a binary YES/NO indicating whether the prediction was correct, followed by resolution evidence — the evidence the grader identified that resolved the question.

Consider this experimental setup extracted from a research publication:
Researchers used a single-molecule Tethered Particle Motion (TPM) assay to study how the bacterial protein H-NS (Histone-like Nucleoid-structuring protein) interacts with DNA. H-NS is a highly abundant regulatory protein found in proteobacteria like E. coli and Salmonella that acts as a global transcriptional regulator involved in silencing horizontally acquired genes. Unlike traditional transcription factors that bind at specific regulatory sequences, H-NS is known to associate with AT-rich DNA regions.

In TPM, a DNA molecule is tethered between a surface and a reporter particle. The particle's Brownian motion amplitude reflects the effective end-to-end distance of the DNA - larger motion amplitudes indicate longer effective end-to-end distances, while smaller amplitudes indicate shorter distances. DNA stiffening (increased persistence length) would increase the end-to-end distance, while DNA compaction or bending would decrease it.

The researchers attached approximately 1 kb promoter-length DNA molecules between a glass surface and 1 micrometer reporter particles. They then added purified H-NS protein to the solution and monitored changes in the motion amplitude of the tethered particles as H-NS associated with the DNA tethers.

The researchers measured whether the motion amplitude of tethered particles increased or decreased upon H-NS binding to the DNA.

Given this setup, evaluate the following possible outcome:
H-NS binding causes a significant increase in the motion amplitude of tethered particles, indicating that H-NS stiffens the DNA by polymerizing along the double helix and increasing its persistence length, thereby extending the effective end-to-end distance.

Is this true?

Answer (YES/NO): YES